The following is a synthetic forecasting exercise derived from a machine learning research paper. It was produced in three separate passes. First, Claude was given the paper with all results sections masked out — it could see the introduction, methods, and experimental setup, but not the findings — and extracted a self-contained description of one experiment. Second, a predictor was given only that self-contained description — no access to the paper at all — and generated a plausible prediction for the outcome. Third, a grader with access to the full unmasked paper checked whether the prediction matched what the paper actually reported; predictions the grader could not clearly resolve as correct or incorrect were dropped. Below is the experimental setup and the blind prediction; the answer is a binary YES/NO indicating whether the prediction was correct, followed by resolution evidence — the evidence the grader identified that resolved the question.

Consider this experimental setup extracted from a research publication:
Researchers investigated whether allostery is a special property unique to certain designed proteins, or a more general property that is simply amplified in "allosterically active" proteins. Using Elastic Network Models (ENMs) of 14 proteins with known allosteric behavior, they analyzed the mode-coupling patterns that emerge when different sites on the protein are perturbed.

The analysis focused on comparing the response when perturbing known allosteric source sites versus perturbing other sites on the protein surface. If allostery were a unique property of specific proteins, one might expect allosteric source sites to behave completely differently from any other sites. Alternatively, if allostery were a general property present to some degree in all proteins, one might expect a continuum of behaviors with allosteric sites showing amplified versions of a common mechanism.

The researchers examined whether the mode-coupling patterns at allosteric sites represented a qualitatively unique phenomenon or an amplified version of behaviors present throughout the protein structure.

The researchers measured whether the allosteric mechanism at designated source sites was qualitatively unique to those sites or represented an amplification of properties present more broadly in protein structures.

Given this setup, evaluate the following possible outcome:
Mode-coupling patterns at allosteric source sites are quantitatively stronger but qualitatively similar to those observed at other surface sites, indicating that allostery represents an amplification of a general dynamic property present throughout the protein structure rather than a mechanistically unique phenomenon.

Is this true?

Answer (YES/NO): NO